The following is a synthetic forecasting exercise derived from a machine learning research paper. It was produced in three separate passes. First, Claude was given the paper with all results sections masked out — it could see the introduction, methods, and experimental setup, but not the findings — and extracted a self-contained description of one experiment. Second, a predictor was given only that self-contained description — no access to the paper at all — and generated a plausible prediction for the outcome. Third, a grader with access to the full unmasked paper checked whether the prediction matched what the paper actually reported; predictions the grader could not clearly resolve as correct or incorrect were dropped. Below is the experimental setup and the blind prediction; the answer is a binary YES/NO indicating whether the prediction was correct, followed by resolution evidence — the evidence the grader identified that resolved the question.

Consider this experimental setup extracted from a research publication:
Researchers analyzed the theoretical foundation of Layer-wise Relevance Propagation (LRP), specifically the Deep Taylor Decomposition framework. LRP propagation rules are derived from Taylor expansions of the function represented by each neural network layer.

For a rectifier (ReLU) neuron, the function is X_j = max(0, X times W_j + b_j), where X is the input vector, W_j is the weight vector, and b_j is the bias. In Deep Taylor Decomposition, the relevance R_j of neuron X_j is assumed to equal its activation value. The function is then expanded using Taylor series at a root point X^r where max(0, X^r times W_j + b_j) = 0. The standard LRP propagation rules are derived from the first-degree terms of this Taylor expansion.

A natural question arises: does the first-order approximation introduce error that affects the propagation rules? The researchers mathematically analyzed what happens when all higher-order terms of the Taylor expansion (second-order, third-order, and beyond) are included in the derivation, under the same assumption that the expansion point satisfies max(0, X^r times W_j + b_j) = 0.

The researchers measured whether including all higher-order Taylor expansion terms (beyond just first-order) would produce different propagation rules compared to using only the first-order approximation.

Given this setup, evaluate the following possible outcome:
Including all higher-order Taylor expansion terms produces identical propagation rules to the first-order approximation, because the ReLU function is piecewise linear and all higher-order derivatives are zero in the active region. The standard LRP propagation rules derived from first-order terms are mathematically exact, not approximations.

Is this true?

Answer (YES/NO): YES